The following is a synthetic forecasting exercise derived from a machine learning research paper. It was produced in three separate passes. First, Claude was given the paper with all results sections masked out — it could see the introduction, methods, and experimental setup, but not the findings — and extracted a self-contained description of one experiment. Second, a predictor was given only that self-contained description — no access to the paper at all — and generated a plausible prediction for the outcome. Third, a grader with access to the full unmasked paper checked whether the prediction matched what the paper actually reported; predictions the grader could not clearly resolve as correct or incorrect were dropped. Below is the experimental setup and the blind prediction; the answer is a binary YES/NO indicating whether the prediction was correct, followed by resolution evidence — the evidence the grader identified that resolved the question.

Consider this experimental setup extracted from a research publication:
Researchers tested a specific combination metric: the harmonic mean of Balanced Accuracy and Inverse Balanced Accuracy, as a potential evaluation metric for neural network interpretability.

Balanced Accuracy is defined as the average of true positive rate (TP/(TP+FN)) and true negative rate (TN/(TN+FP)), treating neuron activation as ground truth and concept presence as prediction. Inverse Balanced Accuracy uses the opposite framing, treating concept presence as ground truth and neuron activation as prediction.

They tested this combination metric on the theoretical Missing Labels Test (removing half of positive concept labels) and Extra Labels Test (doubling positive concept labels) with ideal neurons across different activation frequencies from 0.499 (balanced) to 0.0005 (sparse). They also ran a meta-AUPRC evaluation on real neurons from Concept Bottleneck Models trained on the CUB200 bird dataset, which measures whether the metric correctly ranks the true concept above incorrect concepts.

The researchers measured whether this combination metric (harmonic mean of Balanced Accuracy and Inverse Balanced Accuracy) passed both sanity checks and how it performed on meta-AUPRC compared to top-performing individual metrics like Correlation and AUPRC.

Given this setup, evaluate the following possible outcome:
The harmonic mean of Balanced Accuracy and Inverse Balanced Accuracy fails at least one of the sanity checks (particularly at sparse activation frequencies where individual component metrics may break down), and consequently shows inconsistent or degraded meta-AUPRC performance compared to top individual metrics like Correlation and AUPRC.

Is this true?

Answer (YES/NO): NO